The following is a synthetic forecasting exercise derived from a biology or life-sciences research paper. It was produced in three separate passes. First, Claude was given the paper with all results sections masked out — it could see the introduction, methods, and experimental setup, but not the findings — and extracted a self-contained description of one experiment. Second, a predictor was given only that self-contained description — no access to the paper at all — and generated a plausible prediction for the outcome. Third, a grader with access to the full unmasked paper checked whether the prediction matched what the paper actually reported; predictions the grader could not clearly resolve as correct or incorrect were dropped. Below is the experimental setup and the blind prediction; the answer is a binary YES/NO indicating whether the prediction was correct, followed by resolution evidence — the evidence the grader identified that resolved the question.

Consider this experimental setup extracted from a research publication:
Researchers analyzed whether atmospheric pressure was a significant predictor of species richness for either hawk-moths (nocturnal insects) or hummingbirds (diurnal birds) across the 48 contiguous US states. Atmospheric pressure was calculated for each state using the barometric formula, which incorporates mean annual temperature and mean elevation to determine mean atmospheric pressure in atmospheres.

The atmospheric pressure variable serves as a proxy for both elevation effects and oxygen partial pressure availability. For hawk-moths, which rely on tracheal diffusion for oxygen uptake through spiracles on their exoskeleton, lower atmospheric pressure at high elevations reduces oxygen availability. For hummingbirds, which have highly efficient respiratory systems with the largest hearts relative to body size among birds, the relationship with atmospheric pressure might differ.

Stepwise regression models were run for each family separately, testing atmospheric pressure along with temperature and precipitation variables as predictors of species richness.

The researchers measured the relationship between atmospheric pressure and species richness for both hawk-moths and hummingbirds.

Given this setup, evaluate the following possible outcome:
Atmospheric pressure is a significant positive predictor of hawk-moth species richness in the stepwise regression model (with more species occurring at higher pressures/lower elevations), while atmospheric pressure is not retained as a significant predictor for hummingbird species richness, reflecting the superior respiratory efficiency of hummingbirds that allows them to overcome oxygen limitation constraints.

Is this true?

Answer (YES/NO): NO